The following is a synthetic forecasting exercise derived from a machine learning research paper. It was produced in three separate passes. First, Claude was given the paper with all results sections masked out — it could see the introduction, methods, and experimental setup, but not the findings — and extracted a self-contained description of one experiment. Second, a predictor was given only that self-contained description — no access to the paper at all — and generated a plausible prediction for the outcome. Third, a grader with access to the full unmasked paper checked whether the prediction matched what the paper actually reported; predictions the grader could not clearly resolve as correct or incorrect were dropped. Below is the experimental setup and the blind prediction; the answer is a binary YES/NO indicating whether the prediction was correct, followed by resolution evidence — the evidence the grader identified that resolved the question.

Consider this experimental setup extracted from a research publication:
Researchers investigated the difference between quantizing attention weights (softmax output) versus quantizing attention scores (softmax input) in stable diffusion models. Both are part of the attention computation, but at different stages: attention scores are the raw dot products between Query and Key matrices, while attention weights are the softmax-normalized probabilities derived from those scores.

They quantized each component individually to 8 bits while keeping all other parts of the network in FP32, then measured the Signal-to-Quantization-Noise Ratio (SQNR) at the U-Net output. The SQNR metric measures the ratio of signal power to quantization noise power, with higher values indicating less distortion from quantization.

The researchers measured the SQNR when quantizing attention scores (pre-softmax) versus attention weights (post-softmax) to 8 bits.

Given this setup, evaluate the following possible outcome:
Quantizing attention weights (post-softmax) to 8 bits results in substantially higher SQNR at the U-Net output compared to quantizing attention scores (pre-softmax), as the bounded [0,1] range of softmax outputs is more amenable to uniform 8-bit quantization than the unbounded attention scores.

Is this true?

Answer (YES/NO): NO